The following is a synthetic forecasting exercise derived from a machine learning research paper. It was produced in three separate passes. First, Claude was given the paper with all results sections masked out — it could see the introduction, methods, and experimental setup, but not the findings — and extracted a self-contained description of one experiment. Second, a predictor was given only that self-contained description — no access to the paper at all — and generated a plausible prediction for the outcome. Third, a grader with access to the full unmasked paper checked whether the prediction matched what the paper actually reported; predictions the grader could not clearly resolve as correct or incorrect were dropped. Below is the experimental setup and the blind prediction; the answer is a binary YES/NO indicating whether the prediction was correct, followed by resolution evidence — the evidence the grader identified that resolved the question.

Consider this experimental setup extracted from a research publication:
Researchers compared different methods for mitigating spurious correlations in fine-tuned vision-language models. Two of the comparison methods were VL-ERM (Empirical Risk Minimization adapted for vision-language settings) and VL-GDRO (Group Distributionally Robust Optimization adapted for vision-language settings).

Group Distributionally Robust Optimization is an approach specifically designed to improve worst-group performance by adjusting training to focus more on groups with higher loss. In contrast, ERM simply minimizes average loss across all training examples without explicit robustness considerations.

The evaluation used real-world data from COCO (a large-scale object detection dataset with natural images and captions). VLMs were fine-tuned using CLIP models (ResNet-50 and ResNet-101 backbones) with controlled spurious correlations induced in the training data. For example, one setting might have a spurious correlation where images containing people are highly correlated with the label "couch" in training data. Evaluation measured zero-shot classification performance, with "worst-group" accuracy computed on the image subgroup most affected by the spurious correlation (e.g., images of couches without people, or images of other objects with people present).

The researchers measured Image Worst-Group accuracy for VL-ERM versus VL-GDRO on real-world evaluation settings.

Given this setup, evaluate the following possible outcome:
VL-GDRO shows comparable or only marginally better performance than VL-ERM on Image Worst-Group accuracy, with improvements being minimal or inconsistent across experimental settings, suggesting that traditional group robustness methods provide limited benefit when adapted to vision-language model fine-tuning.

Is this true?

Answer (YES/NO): YES